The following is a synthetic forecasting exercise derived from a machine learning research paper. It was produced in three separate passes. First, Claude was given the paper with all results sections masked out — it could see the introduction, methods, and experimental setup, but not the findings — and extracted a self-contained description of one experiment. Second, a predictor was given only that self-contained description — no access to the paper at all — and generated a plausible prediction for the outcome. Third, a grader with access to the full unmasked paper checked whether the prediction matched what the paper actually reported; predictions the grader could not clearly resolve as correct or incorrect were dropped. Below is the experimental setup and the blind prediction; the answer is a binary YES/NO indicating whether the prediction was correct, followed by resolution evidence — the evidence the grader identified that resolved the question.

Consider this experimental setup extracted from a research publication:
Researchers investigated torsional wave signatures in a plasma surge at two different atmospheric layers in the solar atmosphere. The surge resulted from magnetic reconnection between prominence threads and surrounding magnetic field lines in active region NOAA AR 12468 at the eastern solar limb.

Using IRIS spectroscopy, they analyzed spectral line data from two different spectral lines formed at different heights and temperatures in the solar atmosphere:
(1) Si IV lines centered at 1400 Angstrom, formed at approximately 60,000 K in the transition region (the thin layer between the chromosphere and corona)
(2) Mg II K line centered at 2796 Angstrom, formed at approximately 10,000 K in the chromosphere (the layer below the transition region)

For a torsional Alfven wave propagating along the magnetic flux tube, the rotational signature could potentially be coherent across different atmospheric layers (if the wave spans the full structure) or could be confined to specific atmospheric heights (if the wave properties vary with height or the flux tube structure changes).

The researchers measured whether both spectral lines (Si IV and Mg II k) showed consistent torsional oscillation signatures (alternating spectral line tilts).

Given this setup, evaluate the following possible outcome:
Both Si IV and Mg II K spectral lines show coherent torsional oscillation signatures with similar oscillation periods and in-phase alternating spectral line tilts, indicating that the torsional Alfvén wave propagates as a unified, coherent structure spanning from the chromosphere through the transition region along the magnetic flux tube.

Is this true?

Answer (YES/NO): YES